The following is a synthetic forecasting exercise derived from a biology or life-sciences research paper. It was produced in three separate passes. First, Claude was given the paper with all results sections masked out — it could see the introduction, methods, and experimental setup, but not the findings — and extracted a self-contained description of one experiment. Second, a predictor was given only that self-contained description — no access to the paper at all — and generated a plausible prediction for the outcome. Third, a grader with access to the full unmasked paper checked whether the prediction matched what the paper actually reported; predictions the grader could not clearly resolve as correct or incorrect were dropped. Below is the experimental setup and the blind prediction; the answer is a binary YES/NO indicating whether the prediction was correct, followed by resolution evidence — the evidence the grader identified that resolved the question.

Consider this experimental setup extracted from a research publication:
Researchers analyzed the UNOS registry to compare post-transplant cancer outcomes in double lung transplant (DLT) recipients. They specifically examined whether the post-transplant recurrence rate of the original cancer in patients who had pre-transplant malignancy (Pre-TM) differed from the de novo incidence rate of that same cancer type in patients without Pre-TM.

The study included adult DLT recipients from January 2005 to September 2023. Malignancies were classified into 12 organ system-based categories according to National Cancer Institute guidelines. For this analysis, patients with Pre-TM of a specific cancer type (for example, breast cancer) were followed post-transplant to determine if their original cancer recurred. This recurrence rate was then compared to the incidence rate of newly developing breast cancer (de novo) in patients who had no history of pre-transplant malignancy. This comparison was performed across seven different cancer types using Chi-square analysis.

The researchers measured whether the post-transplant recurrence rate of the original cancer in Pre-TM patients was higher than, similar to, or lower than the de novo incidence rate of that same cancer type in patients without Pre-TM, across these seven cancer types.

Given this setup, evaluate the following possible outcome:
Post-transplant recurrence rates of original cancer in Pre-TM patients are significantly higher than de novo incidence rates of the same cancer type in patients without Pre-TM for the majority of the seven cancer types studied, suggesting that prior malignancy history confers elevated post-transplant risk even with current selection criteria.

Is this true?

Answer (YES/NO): NO